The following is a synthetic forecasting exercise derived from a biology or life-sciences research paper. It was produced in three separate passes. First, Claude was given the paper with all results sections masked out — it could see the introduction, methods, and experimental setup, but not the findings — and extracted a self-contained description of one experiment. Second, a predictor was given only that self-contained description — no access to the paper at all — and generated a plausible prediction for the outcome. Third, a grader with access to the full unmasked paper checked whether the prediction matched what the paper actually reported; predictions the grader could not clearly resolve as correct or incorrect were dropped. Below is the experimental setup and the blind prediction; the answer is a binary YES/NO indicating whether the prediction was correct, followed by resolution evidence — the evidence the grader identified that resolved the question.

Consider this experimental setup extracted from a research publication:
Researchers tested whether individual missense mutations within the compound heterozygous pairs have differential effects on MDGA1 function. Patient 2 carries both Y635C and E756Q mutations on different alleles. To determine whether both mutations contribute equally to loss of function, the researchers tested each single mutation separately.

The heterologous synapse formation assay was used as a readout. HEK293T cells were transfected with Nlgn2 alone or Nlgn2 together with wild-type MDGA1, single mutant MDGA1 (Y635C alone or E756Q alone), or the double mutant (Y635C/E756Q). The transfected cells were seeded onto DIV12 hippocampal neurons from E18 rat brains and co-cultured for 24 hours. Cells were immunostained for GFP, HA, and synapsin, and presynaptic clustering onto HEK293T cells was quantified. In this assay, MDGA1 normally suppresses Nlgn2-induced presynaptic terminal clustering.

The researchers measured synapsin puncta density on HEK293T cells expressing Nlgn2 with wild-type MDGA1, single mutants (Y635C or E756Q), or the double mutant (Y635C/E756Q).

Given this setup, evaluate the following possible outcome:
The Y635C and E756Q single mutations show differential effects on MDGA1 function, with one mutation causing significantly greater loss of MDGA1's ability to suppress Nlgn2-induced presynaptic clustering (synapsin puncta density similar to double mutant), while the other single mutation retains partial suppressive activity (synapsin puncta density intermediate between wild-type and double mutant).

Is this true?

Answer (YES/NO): YES